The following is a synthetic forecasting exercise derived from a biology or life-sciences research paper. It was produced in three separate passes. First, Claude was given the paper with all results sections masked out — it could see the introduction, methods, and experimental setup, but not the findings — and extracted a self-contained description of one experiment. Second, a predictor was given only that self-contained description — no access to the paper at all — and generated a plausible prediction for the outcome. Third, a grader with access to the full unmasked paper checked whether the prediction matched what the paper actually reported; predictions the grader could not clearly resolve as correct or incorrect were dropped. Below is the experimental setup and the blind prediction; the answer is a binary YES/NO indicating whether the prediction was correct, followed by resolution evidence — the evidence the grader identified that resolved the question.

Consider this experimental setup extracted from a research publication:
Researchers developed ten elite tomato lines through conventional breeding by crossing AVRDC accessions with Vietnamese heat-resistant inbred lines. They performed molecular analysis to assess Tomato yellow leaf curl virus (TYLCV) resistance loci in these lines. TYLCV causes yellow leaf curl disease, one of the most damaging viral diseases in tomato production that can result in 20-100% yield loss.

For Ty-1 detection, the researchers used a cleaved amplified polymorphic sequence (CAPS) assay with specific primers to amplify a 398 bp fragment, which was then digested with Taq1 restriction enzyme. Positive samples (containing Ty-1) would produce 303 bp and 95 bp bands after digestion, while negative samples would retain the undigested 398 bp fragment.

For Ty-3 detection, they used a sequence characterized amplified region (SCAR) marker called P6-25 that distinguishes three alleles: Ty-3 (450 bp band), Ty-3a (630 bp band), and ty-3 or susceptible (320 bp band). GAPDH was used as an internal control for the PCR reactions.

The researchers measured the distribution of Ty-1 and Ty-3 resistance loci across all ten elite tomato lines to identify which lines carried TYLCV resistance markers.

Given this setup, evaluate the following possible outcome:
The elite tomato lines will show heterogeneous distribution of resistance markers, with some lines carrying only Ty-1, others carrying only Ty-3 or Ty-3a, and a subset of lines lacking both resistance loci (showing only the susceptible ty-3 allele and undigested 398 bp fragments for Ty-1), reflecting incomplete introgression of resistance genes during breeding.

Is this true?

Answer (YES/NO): NO